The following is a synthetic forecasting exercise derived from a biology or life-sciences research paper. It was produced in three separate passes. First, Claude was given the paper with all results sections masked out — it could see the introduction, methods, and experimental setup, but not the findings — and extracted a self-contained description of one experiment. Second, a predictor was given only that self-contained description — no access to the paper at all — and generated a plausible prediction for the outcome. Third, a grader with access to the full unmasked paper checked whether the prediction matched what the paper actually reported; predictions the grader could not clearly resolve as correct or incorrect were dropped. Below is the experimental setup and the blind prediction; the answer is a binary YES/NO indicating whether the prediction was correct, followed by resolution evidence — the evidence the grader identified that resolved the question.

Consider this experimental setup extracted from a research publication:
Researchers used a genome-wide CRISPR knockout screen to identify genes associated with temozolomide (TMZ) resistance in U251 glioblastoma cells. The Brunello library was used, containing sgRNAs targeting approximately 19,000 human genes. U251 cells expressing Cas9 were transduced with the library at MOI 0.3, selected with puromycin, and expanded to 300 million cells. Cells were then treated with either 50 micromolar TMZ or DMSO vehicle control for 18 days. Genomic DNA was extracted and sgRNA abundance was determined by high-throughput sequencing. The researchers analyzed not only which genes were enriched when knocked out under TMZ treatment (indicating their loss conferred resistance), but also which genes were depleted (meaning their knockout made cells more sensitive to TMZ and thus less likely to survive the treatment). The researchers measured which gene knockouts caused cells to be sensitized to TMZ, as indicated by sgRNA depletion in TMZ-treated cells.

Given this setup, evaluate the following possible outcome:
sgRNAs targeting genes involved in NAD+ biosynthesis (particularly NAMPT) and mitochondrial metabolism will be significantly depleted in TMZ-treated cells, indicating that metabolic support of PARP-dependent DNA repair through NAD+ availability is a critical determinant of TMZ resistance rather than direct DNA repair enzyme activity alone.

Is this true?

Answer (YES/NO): NO